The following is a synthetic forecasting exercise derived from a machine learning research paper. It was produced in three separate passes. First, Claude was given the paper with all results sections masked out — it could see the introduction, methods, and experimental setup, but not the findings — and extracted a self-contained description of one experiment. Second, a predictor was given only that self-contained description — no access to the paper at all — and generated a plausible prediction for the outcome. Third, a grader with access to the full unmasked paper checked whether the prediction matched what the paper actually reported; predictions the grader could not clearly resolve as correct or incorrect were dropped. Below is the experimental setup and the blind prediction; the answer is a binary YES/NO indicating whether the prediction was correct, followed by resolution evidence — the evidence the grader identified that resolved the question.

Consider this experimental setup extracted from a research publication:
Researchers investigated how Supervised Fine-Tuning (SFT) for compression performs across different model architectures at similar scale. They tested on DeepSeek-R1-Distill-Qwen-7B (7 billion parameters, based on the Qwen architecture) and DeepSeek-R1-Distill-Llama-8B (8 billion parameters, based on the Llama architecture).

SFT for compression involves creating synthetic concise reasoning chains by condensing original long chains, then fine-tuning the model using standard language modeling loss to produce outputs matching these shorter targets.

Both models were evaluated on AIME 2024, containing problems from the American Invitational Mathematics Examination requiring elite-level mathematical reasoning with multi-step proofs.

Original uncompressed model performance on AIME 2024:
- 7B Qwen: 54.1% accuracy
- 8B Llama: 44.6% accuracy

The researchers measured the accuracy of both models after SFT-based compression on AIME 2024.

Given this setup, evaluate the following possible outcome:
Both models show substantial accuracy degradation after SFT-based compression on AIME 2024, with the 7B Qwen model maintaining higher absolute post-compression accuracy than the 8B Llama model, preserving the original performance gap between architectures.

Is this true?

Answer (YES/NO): NO